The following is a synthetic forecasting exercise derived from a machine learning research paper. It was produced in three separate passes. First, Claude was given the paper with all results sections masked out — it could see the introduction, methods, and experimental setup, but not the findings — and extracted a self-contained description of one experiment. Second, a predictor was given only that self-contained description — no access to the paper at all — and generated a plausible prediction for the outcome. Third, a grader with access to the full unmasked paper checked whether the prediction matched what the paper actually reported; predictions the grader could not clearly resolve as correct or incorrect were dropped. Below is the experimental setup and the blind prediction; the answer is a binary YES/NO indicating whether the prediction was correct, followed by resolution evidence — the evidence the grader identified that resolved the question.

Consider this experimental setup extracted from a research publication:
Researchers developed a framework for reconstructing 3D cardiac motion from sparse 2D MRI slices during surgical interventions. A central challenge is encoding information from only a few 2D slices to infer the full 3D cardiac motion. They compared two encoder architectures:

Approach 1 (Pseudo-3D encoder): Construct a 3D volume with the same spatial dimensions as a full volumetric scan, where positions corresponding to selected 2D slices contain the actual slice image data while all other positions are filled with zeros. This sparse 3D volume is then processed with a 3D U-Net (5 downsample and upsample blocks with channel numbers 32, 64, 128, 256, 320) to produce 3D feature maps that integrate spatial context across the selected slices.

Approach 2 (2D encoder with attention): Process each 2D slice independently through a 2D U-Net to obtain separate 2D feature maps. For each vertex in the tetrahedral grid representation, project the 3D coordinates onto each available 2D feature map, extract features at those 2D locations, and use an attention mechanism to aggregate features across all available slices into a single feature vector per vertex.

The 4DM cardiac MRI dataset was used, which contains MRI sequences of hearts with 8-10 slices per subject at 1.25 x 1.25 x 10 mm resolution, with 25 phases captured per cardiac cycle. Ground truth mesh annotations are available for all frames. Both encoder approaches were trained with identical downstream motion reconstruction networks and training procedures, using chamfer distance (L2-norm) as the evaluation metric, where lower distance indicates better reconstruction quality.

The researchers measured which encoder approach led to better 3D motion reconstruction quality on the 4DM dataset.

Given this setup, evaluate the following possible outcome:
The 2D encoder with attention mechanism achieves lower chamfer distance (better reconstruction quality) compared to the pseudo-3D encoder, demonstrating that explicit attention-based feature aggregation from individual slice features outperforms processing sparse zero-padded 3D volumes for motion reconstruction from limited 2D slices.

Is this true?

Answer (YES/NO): NO